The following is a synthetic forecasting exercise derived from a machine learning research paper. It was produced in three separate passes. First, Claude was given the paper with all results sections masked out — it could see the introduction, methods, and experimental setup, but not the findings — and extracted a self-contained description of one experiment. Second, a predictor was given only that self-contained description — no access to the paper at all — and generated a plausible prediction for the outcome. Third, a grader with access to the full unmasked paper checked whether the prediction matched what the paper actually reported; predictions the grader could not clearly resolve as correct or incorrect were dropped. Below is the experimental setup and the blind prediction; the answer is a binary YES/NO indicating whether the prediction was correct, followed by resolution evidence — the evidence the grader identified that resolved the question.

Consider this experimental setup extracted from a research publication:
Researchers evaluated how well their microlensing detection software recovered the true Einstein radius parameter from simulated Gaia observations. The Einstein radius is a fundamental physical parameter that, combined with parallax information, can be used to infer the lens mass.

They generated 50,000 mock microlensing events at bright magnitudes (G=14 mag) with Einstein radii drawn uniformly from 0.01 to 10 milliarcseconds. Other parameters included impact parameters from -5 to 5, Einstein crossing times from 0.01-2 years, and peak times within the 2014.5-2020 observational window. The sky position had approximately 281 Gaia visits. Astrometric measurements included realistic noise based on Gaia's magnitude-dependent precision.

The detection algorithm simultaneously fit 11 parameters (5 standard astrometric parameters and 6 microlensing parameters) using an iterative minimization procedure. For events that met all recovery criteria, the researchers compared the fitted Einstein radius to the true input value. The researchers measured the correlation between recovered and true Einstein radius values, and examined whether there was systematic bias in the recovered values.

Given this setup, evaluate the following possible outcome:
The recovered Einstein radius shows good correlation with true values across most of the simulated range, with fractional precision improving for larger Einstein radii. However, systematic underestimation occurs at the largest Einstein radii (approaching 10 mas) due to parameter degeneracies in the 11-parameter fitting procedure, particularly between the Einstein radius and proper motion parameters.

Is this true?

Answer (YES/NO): NO